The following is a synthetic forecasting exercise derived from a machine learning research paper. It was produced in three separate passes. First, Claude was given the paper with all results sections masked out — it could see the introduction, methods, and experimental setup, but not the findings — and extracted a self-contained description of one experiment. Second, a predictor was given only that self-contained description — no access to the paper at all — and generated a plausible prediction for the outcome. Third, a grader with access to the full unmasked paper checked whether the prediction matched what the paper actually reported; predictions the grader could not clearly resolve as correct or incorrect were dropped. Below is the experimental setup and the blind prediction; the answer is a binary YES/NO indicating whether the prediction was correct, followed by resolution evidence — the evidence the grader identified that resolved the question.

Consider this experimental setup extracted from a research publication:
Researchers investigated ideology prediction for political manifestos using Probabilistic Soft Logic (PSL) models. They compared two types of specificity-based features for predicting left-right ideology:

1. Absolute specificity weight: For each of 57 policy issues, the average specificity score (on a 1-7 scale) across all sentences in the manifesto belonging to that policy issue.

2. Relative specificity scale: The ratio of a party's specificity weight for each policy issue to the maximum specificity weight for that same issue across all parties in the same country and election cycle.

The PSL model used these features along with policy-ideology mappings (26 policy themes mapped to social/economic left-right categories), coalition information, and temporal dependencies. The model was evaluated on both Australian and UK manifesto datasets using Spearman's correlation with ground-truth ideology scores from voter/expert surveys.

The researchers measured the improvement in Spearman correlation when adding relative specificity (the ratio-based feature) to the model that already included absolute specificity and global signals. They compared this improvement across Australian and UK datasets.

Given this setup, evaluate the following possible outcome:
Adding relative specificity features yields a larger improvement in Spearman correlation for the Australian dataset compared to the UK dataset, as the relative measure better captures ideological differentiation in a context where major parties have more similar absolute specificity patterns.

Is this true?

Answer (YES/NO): NO